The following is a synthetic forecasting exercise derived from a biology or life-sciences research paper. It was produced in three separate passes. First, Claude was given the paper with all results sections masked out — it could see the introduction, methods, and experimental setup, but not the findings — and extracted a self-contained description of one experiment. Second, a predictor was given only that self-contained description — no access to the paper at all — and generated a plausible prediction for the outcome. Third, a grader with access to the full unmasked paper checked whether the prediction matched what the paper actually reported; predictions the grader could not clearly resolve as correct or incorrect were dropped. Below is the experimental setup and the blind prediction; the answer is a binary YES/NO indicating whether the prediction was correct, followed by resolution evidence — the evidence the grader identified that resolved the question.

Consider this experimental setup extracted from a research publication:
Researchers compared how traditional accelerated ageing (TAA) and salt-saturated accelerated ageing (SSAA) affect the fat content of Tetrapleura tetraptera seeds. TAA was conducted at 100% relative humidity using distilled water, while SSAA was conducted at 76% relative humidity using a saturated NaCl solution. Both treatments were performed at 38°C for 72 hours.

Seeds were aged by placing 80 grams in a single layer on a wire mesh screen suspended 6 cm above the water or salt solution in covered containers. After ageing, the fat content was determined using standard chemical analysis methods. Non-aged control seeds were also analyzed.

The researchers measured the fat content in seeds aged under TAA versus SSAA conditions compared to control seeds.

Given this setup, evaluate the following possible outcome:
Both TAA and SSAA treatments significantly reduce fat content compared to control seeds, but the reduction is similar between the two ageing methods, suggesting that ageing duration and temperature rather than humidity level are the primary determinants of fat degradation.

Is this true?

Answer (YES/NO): NO